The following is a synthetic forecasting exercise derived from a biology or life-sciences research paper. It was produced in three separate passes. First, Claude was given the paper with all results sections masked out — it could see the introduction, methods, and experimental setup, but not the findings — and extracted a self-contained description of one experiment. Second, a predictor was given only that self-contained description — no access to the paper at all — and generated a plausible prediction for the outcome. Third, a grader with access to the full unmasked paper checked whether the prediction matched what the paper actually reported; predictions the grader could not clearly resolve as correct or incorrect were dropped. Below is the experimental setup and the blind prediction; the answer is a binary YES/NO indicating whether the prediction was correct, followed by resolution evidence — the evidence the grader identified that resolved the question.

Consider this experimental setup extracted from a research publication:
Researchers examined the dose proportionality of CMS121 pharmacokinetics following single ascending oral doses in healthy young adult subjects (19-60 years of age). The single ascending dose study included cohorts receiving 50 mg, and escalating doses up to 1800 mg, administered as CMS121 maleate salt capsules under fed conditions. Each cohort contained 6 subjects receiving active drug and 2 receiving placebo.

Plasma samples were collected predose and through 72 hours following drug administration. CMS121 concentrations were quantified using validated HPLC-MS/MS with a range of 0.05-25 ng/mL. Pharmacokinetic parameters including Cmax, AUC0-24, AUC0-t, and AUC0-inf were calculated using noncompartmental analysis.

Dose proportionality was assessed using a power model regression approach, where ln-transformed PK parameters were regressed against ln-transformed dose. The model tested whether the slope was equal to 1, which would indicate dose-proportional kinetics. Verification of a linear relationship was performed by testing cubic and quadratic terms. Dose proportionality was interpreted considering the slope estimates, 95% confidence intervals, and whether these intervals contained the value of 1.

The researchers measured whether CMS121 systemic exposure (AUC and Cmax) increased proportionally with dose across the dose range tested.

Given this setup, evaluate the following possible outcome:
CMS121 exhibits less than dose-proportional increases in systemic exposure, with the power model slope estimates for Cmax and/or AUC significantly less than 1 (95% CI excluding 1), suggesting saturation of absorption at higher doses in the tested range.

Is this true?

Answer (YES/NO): NO